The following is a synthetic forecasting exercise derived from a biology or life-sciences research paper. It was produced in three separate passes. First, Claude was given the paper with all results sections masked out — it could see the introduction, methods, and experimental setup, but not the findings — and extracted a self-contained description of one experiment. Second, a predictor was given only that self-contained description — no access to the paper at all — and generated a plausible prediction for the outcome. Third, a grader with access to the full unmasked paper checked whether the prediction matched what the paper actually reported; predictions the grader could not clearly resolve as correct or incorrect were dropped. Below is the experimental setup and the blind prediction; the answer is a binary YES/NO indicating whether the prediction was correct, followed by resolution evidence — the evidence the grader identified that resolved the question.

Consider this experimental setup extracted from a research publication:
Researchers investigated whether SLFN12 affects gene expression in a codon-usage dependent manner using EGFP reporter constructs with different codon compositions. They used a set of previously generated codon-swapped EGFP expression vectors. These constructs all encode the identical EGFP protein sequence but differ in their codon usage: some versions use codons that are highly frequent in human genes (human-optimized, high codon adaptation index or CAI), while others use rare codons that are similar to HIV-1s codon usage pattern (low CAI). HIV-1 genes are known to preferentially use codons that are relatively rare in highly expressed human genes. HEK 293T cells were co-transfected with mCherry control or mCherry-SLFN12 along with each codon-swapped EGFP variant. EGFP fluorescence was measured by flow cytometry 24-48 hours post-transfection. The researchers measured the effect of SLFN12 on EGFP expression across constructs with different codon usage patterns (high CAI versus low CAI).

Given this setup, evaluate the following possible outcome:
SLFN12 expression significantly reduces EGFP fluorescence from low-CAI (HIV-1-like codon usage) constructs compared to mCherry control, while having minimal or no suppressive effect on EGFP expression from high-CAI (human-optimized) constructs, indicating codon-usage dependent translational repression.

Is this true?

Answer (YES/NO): YES